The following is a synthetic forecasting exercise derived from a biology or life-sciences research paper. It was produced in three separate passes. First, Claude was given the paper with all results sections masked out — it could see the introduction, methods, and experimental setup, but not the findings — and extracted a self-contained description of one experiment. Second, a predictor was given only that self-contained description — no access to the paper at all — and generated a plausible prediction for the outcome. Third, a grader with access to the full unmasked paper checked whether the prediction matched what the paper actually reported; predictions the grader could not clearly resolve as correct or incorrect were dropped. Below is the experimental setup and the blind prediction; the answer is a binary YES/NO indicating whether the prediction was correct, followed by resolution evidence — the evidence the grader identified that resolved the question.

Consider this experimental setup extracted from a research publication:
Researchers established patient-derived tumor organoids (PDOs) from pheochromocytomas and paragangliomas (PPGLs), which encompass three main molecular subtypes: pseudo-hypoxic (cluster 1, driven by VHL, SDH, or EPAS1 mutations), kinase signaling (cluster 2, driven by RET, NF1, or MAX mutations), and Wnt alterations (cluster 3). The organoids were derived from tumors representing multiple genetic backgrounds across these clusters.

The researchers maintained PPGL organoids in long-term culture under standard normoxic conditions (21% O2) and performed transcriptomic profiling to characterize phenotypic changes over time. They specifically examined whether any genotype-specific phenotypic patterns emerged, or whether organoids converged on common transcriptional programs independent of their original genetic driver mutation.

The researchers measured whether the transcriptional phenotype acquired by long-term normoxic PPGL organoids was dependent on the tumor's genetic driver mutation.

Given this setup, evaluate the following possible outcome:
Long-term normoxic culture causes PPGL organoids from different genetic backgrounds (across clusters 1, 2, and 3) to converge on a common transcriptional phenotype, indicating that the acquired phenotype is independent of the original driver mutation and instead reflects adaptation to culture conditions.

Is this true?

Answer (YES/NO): YES